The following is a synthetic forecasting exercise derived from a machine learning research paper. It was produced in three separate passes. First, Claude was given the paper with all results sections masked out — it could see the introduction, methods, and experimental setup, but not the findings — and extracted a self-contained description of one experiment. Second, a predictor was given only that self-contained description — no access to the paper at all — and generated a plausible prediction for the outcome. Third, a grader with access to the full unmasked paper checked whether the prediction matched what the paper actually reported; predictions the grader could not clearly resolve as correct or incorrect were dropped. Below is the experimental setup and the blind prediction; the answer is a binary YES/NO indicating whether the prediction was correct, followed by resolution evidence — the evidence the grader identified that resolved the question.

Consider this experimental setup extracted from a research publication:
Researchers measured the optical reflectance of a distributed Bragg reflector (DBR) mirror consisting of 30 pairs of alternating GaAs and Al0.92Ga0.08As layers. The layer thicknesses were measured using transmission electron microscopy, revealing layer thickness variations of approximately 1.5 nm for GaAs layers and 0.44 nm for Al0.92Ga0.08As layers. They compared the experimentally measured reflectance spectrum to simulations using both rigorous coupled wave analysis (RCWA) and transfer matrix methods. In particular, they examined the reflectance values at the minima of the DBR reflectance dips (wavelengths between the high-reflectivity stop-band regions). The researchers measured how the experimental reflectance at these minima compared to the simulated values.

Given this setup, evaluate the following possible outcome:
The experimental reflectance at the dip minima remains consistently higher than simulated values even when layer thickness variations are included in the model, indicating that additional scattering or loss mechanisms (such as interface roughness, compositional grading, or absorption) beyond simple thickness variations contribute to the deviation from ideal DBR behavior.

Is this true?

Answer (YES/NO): YES